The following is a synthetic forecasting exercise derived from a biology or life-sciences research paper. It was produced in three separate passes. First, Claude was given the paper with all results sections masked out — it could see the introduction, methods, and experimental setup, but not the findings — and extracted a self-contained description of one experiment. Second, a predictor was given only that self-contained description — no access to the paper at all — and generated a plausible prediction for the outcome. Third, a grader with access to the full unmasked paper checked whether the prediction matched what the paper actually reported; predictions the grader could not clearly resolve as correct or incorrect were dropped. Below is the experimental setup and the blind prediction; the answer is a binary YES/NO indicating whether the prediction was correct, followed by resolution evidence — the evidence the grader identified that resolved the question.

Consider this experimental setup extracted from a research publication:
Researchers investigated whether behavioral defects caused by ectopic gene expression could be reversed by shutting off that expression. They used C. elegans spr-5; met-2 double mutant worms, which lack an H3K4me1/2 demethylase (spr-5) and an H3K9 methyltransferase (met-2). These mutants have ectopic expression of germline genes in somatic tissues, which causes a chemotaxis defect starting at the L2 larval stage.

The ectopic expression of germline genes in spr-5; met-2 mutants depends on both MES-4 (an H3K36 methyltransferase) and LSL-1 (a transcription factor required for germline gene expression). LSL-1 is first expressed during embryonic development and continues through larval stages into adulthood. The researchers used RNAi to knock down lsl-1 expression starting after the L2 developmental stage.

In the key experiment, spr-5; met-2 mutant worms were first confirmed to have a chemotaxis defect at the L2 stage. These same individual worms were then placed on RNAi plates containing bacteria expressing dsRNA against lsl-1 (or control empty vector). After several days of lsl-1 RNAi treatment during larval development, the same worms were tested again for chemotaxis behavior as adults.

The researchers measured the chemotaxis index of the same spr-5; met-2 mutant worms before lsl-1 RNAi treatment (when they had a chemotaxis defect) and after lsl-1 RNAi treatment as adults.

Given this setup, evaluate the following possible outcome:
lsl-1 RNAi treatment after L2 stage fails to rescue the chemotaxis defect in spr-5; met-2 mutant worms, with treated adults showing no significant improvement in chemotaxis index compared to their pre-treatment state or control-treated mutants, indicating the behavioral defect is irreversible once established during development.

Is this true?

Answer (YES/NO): NO